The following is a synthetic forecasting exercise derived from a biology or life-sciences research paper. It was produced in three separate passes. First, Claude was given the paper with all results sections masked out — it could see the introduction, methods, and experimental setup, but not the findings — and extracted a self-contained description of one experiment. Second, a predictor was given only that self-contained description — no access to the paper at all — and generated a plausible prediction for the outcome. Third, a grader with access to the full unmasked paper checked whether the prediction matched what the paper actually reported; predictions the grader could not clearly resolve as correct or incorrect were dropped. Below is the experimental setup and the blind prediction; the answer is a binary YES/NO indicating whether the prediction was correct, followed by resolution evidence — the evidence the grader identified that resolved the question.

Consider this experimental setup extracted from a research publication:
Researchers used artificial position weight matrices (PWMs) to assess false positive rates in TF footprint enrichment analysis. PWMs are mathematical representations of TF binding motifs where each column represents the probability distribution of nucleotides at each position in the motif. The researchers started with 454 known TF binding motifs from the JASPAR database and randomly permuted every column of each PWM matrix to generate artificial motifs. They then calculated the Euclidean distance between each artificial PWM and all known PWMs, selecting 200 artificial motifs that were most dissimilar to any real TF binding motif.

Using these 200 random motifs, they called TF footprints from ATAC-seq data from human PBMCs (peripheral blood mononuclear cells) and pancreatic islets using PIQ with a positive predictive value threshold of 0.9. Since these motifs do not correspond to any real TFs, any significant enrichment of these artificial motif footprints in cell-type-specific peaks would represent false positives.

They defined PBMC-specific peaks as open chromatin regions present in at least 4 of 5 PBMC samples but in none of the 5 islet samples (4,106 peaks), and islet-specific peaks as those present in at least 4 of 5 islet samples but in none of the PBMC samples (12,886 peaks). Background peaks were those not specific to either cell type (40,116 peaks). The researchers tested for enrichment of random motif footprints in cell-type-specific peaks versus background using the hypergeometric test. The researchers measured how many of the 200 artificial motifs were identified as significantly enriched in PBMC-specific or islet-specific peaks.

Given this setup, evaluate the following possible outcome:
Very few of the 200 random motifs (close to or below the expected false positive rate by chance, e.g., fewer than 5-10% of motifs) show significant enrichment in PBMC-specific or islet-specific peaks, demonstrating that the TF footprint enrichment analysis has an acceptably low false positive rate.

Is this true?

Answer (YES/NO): NO